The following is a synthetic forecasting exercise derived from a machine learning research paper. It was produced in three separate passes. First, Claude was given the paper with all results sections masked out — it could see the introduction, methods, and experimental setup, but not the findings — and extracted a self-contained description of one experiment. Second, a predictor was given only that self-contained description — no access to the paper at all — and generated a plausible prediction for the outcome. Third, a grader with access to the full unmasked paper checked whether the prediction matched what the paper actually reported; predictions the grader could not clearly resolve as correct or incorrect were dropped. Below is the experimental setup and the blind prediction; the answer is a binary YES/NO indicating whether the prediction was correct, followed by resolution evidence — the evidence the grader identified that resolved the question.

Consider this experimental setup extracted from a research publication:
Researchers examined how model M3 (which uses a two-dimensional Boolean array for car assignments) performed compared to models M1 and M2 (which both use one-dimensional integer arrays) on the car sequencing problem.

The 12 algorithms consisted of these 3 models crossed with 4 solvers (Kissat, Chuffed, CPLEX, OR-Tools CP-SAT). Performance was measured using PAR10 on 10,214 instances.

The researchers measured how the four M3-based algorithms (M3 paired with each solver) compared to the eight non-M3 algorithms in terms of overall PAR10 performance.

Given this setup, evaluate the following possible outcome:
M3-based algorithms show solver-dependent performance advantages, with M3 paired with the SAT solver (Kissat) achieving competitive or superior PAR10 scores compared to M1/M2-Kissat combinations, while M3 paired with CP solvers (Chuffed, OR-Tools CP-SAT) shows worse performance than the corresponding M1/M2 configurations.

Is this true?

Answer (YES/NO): NO